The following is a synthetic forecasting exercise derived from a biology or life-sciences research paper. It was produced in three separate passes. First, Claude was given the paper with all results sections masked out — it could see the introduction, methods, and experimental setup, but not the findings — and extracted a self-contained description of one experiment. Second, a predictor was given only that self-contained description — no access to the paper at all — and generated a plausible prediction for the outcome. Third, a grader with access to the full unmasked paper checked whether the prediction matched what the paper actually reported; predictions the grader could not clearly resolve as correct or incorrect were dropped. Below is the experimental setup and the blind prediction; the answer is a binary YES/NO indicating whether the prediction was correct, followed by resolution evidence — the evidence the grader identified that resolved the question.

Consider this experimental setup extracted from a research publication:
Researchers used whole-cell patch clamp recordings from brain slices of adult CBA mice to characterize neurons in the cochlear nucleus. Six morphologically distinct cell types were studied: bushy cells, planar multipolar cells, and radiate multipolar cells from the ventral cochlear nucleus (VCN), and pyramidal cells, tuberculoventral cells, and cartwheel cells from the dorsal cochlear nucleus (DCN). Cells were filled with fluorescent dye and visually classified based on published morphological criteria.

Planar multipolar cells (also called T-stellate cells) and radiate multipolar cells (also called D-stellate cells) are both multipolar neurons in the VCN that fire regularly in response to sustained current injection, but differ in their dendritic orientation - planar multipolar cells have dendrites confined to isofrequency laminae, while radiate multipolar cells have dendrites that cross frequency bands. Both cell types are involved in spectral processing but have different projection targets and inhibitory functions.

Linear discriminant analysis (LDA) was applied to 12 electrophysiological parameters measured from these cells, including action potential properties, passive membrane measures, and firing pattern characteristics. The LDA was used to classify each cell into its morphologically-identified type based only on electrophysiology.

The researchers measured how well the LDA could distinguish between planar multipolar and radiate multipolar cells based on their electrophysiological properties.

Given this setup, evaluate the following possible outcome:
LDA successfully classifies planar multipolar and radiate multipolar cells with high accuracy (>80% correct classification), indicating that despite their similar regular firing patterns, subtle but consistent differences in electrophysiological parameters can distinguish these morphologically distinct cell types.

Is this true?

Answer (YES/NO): NO